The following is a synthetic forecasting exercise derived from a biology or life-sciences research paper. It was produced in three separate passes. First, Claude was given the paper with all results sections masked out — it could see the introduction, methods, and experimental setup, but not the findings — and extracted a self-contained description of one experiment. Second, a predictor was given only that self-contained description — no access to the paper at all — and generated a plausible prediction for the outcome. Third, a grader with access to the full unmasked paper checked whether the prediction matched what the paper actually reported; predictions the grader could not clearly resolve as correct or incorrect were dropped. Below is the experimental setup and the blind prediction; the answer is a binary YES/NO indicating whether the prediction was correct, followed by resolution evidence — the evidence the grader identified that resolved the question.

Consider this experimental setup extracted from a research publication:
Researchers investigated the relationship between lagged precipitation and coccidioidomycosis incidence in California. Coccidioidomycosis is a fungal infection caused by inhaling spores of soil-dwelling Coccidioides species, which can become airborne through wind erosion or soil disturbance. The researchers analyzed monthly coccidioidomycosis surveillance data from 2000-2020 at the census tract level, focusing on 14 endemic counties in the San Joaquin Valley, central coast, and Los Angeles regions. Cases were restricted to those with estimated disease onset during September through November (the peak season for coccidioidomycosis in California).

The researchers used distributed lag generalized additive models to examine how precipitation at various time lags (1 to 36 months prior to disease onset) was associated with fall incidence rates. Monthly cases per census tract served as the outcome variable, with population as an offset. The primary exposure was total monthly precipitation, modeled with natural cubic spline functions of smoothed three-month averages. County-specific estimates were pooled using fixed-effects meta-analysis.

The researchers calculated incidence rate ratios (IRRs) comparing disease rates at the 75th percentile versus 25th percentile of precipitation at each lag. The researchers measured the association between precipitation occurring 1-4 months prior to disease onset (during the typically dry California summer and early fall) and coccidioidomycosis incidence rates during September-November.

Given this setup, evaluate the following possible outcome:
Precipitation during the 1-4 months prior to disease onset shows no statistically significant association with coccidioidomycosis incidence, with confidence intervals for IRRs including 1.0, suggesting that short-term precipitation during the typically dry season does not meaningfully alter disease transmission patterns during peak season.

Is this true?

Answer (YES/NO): NO